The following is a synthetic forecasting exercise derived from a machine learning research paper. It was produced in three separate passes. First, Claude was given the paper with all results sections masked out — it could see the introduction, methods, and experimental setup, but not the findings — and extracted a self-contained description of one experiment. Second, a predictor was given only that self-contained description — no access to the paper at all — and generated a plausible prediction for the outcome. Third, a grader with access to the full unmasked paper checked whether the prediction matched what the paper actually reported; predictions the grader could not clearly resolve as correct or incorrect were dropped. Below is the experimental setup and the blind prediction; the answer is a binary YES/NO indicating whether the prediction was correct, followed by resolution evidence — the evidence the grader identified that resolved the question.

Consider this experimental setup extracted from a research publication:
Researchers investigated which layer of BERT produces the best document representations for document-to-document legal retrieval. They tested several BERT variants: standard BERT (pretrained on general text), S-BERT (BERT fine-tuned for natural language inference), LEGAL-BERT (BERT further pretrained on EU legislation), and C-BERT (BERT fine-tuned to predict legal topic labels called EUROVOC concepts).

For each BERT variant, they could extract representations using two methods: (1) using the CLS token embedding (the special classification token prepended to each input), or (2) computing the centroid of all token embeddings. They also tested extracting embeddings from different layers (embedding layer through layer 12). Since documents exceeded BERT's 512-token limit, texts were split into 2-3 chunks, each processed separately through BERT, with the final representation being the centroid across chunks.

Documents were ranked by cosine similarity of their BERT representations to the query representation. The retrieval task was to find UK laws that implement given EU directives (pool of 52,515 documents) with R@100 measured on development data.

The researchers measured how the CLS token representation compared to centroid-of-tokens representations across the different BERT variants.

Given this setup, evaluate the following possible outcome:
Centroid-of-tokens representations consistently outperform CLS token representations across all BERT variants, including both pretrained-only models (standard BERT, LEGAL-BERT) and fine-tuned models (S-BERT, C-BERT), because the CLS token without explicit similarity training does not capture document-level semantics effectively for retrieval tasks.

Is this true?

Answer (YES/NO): NO